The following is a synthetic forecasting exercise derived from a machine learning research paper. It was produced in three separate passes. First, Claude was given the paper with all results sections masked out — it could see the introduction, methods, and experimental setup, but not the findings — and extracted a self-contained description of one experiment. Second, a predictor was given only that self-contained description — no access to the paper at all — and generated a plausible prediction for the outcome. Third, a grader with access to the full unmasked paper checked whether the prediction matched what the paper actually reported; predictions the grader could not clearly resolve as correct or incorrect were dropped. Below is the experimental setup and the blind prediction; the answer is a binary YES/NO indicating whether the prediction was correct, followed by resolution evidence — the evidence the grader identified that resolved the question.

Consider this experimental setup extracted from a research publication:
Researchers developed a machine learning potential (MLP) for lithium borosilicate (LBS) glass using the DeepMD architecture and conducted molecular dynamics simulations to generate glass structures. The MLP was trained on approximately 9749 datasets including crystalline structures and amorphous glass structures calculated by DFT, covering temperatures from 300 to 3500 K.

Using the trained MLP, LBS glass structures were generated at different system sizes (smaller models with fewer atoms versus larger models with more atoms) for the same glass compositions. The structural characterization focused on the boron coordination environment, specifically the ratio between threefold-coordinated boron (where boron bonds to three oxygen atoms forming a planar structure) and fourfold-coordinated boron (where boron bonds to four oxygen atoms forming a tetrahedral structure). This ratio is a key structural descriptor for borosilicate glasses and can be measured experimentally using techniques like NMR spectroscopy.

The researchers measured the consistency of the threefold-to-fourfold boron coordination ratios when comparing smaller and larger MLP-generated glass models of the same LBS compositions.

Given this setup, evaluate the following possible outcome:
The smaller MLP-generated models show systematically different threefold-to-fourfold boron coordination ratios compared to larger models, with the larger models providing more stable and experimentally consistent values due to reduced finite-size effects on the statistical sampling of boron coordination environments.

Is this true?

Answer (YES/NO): NO